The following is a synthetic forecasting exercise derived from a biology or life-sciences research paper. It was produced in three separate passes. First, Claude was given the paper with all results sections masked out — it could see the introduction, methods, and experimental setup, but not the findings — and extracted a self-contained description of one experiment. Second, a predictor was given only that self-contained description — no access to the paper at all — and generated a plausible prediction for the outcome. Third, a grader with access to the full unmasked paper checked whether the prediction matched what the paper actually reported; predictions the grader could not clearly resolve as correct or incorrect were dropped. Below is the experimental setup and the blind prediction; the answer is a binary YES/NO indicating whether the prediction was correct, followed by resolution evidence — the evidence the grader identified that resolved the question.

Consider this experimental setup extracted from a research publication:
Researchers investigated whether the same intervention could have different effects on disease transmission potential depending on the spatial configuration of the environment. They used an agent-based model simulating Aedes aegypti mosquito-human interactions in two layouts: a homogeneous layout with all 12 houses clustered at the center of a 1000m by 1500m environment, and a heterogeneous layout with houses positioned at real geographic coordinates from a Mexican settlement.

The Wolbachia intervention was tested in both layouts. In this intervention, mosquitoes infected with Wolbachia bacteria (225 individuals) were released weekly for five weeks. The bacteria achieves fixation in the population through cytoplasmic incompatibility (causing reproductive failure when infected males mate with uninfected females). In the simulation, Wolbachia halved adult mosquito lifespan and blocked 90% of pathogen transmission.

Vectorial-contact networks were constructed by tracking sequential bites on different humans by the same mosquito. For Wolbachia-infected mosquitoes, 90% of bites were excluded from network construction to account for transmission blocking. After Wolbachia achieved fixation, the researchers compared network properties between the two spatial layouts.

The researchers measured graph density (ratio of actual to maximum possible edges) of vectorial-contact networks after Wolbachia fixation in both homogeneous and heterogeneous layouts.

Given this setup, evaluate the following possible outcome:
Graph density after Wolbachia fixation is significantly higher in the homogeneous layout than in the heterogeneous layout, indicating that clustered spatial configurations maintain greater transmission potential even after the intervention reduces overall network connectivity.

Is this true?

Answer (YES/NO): YES